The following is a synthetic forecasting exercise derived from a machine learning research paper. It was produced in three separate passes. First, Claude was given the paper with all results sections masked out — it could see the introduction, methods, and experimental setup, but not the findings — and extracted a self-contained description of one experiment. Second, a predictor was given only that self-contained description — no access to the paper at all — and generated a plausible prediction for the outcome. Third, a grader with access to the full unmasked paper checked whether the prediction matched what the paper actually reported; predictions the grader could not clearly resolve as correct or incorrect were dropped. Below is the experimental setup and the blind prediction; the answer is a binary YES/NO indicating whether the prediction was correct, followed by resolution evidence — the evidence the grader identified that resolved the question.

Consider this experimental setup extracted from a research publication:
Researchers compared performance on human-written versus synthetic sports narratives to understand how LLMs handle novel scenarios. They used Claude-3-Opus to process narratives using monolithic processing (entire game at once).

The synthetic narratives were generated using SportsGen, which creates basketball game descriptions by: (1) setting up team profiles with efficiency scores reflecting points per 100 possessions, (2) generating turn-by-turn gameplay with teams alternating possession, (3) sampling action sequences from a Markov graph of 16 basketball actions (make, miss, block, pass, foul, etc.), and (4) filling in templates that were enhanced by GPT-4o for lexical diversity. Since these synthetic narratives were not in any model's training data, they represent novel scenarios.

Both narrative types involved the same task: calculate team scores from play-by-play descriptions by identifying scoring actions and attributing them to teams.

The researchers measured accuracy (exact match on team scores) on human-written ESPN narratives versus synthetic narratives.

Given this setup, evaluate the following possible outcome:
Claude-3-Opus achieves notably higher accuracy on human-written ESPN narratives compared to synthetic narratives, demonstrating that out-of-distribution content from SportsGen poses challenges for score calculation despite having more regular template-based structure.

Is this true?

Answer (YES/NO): YES